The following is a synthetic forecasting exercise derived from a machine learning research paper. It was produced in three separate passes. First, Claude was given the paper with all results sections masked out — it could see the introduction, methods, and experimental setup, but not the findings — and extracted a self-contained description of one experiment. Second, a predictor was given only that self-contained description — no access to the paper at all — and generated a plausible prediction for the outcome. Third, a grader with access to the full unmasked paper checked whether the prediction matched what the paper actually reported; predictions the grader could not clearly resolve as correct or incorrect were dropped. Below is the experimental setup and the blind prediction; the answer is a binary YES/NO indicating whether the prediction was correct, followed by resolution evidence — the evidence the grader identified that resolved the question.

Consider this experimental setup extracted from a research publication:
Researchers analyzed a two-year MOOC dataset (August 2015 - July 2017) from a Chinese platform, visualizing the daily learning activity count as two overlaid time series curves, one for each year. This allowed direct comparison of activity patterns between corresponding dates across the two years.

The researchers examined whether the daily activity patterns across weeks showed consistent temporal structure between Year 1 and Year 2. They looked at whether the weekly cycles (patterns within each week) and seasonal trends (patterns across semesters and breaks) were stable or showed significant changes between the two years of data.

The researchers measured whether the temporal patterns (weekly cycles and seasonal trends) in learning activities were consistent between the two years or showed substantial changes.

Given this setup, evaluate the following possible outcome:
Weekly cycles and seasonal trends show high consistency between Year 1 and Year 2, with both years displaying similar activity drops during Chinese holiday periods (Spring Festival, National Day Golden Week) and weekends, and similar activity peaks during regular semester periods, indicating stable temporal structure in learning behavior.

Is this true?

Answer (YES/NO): YES